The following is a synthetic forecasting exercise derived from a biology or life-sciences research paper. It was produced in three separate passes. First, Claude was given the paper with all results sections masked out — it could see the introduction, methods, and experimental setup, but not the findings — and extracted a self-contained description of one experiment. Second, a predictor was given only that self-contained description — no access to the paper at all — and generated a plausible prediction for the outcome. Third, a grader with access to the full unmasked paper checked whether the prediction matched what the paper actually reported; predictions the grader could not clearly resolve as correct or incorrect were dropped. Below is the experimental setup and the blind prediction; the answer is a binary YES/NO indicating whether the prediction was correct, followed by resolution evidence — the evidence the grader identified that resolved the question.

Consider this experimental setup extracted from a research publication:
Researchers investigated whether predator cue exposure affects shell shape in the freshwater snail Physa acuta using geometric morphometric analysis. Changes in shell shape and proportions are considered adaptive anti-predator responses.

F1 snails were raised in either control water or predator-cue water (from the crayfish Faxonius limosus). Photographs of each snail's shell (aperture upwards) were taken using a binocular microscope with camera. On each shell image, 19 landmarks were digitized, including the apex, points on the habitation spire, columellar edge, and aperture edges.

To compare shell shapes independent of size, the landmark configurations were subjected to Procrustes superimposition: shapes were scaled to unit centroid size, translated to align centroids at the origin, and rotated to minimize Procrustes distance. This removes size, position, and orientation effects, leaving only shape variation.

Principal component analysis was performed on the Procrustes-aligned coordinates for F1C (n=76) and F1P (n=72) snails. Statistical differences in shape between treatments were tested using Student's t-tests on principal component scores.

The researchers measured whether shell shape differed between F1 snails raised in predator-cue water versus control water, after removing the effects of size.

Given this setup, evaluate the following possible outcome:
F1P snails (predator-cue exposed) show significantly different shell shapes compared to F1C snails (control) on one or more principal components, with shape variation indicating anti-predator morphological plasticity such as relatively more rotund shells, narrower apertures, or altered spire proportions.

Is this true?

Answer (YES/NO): NO